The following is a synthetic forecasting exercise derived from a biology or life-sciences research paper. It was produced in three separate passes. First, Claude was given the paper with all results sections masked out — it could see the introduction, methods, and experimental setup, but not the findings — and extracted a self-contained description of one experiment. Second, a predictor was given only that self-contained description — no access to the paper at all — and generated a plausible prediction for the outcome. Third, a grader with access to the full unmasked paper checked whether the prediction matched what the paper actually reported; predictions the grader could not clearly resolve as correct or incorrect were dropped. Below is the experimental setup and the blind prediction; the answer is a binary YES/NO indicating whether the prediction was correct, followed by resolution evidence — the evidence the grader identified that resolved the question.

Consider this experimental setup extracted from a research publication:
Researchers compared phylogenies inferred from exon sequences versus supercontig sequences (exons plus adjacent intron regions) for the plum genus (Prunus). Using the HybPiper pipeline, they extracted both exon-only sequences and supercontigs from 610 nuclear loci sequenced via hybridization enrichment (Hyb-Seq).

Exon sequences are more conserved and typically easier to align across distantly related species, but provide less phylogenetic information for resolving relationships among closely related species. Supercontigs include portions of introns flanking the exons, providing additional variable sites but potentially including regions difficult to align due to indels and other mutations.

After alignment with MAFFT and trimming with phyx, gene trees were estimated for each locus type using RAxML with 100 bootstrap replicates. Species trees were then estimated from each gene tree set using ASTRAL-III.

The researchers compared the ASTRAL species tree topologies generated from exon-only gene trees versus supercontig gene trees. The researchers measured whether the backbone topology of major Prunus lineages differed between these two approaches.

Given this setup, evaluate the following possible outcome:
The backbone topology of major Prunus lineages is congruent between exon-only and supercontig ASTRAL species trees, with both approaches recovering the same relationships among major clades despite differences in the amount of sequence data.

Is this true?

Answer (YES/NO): YES